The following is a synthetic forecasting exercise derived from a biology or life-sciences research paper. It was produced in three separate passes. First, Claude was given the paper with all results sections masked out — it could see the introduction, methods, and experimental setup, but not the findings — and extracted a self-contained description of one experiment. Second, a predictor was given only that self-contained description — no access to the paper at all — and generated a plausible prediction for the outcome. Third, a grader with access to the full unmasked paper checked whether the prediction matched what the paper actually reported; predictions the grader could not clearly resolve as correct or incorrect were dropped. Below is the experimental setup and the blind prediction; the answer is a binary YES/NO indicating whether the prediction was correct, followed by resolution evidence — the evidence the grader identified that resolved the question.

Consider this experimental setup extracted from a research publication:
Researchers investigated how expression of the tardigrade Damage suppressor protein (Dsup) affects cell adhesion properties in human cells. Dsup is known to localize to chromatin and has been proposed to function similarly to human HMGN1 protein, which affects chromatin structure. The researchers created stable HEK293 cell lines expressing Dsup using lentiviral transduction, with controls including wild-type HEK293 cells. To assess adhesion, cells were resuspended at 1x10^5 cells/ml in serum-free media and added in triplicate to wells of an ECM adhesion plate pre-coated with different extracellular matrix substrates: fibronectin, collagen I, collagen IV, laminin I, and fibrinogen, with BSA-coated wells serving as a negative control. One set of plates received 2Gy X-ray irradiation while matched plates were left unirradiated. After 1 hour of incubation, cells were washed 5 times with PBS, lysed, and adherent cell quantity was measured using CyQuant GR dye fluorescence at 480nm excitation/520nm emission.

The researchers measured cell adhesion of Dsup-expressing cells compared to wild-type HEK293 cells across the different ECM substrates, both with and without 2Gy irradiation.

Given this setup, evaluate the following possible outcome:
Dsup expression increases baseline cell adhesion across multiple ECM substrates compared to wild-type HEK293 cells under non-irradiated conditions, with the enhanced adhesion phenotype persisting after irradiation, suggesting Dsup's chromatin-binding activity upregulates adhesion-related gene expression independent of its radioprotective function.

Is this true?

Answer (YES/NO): YES